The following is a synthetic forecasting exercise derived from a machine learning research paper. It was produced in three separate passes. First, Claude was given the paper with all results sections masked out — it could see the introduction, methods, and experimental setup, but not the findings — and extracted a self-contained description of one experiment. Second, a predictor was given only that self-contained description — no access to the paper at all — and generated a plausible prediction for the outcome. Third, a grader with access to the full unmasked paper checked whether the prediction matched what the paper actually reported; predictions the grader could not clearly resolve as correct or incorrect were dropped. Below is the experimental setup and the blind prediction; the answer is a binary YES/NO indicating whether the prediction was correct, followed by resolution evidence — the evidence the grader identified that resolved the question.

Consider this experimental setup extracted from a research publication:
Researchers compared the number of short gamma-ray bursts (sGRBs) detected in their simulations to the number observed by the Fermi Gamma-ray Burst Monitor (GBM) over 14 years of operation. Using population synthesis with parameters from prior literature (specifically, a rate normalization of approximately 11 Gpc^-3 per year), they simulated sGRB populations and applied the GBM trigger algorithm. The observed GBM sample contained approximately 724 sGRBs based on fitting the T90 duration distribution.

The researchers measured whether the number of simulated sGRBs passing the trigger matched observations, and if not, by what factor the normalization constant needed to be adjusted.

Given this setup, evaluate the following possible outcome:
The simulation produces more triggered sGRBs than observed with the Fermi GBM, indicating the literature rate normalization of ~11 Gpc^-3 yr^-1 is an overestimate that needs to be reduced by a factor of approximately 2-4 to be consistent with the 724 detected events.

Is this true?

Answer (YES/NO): NO